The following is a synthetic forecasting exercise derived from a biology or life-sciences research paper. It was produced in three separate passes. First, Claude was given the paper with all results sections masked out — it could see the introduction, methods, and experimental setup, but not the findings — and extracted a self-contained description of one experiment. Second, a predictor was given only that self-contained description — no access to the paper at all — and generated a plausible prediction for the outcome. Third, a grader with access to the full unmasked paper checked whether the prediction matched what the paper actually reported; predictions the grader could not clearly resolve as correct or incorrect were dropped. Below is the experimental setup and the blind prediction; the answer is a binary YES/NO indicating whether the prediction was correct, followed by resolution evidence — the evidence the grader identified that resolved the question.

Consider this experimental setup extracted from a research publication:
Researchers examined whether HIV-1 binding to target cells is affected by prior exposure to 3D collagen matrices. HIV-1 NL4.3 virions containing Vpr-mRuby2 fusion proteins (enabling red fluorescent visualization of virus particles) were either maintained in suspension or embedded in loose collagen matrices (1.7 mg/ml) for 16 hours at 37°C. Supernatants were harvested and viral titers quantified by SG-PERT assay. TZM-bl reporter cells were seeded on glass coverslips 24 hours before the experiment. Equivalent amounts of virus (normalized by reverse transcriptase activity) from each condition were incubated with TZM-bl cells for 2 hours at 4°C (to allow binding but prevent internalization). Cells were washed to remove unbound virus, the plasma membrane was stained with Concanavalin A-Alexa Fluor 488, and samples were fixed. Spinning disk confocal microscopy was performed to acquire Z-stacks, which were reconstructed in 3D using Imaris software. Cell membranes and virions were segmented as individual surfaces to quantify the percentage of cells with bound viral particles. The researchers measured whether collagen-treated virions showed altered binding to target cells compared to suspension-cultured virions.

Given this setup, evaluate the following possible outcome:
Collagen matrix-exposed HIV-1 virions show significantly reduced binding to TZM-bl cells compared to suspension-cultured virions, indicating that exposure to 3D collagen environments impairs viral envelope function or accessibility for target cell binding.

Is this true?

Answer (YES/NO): NO